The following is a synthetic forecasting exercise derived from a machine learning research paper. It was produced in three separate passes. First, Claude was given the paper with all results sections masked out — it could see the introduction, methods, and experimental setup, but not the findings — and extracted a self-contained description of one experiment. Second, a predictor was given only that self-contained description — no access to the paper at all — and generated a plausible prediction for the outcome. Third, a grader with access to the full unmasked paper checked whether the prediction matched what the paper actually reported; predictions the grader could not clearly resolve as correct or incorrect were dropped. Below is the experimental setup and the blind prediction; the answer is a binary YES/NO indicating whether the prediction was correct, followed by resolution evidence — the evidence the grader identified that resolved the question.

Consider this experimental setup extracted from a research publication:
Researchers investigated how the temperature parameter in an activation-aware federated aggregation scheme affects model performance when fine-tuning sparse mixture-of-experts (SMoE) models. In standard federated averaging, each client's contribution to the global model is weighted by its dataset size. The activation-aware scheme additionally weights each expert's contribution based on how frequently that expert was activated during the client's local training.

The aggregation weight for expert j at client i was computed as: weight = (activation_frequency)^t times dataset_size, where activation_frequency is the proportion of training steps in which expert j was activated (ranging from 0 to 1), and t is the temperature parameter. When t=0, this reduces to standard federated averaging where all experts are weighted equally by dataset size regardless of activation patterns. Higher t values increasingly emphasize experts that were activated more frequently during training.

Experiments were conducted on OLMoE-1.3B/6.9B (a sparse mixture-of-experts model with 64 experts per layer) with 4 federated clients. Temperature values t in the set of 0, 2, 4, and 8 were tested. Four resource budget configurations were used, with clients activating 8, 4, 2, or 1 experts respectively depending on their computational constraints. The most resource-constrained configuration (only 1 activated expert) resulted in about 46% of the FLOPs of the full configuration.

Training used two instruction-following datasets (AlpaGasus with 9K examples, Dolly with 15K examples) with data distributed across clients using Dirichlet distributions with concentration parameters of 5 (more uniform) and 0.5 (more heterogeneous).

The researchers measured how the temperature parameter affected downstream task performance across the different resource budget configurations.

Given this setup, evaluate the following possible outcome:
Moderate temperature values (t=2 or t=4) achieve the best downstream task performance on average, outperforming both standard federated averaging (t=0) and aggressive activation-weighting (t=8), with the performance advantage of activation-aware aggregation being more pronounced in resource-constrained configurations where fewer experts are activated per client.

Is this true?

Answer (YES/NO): NO